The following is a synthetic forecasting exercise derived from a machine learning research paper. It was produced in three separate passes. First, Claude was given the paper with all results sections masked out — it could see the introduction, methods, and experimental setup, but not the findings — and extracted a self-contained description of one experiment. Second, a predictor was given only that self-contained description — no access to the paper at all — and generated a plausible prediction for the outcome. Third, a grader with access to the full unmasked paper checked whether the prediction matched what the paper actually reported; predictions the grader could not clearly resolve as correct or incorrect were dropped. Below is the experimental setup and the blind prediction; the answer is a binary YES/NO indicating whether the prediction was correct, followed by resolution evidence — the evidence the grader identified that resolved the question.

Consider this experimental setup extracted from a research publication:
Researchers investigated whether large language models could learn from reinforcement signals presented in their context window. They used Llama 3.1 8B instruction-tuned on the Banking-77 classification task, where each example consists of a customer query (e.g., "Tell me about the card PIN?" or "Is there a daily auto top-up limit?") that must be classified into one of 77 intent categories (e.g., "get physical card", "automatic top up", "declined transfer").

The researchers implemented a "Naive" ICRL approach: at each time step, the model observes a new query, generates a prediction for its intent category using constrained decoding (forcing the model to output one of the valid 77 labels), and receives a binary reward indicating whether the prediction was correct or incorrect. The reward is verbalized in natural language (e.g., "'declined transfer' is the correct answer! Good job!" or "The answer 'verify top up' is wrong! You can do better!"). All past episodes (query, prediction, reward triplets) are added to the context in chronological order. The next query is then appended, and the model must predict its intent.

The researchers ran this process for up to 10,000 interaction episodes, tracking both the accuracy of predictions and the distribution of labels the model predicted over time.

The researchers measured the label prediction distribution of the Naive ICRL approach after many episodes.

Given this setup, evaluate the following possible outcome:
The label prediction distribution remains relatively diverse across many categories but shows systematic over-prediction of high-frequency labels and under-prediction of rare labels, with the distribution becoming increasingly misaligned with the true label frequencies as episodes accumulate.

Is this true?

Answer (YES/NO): NO